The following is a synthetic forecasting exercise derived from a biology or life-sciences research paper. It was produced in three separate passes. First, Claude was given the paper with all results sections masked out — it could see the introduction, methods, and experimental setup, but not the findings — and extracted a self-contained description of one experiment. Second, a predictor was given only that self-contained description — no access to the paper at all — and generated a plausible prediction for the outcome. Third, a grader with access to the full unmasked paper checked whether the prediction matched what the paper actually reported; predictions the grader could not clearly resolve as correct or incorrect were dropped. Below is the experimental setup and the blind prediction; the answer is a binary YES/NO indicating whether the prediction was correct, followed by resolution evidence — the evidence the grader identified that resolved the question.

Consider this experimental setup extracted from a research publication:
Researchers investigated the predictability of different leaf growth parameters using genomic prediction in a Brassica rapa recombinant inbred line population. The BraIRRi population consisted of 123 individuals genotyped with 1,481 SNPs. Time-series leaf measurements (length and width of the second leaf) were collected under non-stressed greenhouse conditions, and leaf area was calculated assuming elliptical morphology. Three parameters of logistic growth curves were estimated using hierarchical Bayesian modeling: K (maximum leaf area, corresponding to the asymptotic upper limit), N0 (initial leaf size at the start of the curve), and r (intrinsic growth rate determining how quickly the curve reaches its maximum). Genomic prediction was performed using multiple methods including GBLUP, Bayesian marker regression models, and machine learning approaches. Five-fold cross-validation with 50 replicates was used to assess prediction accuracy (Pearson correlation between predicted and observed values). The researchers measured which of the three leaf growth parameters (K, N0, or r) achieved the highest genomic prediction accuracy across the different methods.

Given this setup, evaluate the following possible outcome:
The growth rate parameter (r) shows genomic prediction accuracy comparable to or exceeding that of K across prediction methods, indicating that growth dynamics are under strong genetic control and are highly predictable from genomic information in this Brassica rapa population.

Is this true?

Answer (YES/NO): NO